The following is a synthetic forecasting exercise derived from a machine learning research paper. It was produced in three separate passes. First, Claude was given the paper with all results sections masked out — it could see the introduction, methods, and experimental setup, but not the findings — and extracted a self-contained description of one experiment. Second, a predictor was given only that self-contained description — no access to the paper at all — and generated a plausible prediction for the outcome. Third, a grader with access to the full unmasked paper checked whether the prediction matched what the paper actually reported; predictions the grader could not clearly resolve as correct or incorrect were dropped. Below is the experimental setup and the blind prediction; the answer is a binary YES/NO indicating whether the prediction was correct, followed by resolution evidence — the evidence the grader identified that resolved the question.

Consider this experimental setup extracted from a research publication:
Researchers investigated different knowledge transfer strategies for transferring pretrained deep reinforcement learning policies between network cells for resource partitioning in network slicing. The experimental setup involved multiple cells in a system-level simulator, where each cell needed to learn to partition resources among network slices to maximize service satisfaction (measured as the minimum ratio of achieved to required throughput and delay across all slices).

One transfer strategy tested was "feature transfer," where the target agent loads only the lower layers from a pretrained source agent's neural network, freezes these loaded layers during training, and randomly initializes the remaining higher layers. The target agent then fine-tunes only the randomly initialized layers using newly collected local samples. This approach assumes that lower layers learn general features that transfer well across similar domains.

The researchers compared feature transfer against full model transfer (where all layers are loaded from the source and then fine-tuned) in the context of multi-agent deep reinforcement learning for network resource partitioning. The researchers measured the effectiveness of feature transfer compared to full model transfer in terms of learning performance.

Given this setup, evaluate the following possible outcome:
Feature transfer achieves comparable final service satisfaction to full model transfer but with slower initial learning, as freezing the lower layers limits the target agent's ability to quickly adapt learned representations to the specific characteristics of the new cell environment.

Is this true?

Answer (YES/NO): NO